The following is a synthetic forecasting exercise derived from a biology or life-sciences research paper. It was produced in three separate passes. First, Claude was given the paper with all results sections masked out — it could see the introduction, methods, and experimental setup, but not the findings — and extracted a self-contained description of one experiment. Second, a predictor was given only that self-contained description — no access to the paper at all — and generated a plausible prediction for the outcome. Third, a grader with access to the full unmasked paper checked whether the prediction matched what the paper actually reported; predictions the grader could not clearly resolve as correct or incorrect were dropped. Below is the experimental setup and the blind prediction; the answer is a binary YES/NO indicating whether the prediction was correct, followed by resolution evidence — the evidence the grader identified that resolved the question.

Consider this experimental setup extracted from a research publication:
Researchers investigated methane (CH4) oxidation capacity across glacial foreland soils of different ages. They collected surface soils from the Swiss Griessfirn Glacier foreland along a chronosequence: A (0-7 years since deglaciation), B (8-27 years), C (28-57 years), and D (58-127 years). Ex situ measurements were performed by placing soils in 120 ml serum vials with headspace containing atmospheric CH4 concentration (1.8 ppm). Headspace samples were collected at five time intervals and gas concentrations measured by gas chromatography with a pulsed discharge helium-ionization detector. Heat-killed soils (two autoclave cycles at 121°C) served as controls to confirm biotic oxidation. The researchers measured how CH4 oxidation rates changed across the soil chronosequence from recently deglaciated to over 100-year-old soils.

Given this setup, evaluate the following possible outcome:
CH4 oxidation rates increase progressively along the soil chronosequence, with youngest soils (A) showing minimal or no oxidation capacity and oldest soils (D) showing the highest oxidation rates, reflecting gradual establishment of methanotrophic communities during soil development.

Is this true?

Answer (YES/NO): YES